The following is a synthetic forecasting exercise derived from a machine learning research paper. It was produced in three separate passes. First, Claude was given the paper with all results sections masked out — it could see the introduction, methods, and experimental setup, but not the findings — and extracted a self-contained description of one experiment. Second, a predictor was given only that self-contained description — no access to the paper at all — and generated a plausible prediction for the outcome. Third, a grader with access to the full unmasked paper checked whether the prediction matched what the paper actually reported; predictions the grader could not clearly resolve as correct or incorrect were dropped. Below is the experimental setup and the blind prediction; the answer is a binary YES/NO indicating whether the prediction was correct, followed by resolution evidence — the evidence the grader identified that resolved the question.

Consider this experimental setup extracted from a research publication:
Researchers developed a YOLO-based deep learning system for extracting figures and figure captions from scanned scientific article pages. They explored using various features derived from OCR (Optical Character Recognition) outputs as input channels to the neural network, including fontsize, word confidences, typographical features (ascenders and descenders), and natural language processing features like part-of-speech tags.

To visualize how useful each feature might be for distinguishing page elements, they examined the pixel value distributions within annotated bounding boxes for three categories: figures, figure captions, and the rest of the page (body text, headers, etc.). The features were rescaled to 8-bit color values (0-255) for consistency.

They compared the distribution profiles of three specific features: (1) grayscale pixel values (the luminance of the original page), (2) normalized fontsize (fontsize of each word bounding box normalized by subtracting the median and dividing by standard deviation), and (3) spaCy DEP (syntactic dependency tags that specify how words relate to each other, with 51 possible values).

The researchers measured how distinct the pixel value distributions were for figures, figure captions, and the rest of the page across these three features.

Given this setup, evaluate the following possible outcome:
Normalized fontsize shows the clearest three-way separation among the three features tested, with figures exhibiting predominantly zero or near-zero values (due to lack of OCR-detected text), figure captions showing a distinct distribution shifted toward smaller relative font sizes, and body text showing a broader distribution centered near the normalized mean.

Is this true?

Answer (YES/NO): NO